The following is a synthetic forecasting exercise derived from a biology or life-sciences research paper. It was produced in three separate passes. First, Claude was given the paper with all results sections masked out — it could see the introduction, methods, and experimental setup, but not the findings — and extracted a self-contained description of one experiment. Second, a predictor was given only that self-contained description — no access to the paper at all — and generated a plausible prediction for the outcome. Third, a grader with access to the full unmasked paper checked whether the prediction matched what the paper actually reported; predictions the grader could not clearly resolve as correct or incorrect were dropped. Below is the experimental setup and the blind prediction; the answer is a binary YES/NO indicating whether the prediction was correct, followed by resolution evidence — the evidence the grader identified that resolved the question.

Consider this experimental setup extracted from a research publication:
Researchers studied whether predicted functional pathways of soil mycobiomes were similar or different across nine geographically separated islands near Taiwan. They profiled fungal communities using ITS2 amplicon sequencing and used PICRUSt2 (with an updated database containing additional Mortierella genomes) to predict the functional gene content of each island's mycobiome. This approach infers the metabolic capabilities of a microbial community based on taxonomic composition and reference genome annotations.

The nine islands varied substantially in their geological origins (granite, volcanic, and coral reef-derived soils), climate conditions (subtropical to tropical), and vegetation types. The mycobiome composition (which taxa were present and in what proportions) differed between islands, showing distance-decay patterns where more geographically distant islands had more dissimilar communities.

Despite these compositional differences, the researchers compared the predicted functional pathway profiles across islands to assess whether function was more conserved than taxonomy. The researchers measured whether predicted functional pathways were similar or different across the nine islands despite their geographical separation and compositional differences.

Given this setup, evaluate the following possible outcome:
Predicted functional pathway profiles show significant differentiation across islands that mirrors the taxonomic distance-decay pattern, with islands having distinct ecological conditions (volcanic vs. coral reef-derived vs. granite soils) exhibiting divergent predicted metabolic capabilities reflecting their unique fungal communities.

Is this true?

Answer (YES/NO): NO